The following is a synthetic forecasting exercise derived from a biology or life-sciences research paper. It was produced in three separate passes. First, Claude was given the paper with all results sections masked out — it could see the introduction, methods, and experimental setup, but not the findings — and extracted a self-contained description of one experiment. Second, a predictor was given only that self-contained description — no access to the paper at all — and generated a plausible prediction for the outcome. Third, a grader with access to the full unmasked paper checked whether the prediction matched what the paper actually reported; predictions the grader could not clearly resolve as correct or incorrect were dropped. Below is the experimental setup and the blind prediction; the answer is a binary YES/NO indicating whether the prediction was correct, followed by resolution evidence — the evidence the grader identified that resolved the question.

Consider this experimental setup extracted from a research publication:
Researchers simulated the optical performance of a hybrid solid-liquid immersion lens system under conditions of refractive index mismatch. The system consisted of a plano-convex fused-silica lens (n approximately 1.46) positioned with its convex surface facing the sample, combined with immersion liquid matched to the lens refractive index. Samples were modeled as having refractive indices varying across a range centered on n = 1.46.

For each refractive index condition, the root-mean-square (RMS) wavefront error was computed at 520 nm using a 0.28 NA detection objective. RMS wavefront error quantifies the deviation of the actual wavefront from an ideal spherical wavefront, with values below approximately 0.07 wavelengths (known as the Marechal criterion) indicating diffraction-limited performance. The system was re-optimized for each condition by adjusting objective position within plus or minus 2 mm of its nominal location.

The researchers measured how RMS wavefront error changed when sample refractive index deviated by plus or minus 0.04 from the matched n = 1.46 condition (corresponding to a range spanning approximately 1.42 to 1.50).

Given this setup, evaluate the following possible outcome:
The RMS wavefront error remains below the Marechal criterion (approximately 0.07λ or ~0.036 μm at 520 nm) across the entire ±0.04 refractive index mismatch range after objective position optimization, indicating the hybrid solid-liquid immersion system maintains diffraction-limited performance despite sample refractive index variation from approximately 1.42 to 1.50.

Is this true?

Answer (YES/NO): YES